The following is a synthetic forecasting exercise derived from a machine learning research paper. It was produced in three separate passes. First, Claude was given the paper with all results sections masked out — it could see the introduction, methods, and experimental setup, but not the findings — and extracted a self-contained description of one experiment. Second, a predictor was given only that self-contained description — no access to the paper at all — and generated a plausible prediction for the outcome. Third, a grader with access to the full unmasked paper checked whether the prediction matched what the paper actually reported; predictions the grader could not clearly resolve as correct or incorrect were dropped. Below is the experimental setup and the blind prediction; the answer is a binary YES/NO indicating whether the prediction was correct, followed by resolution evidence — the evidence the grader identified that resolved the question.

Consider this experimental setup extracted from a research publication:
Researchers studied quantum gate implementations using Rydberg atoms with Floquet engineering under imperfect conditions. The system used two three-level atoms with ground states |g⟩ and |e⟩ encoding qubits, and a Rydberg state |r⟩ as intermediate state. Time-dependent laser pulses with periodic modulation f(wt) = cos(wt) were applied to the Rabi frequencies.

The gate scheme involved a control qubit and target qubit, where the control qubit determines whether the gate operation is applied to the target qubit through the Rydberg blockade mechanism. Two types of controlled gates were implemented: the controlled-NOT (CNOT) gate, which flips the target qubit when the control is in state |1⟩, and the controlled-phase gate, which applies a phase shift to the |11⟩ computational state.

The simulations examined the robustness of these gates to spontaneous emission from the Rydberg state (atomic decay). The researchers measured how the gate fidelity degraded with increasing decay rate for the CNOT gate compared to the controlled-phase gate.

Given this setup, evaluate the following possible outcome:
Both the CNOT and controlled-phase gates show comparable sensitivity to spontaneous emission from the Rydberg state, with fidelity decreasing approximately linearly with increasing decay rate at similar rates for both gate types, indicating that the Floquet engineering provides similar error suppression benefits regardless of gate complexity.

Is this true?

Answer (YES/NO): NO